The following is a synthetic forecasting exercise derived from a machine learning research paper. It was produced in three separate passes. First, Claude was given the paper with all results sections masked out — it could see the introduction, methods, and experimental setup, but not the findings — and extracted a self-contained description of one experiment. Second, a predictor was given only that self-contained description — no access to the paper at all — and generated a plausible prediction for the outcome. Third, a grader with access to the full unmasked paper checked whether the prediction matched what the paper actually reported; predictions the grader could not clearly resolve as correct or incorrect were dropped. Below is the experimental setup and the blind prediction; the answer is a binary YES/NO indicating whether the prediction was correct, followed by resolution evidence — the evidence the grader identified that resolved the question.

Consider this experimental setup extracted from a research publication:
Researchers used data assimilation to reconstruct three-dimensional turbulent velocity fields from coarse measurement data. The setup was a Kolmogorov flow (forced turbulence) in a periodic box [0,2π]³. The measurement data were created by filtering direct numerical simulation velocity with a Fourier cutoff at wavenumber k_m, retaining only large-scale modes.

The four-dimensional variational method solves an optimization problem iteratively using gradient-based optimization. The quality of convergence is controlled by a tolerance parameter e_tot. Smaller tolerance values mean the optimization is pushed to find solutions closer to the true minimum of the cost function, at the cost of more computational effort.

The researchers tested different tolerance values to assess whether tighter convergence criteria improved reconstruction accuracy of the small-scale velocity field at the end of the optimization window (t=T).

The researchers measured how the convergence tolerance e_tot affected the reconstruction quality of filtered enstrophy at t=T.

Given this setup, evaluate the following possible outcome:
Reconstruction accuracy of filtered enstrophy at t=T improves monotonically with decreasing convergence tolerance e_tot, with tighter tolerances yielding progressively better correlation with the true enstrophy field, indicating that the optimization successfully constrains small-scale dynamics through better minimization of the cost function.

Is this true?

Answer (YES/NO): YES